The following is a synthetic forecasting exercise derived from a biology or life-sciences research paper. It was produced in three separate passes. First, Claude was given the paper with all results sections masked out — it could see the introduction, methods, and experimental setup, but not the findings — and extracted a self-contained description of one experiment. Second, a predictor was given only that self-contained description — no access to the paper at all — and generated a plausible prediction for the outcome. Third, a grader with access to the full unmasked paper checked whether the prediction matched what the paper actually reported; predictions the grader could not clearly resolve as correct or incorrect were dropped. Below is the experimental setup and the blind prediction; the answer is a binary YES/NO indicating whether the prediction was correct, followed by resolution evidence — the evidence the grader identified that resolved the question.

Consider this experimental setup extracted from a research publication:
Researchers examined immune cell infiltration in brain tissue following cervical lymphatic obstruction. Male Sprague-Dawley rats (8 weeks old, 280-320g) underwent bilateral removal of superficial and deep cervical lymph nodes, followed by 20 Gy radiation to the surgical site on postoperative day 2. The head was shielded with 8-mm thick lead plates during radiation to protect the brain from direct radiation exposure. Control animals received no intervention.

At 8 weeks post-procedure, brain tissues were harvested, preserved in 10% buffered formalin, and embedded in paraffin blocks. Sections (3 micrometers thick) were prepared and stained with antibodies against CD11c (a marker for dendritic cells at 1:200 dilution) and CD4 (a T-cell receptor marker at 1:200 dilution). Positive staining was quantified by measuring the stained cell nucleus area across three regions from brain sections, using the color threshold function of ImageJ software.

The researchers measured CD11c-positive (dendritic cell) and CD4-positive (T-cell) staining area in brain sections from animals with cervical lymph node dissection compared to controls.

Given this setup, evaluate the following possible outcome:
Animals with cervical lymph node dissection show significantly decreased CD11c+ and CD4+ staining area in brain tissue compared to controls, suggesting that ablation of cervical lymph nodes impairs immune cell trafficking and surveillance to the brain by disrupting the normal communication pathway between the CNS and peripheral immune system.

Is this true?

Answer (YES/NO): NO